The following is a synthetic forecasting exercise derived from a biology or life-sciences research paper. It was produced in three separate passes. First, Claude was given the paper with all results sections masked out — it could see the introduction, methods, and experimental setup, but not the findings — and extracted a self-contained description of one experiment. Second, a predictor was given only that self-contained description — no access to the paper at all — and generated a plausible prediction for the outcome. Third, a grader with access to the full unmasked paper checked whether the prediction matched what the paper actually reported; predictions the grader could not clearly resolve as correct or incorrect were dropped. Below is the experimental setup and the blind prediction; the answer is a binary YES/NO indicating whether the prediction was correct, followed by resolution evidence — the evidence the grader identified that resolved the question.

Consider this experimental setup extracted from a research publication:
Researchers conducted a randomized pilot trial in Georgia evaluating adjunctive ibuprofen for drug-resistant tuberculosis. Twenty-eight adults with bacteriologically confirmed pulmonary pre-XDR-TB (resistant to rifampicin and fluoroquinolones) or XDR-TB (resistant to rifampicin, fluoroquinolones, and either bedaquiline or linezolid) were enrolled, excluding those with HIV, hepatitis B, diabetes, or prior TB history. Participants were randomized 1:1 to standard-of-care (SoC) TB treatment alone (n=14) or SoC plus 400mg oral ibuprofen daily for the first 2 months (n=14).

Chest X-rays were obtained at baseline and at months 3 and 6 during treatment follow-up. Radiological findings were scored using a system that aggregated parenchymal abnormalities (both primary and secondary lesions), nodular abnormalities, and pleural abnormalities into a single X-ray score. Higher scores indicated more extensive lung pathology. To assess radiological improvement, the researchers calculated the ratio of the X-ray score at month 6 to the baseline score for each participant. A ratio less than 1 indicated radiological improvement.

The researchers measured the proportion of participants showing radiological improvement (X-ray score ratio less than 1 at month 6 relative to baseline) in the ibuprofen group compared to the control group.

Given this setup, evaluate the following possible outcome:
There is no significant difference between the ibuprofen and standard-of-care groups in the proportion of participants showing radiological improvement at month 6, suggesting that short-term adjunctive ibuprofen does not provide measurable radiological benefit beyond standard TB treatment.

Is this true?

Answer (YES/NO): YES